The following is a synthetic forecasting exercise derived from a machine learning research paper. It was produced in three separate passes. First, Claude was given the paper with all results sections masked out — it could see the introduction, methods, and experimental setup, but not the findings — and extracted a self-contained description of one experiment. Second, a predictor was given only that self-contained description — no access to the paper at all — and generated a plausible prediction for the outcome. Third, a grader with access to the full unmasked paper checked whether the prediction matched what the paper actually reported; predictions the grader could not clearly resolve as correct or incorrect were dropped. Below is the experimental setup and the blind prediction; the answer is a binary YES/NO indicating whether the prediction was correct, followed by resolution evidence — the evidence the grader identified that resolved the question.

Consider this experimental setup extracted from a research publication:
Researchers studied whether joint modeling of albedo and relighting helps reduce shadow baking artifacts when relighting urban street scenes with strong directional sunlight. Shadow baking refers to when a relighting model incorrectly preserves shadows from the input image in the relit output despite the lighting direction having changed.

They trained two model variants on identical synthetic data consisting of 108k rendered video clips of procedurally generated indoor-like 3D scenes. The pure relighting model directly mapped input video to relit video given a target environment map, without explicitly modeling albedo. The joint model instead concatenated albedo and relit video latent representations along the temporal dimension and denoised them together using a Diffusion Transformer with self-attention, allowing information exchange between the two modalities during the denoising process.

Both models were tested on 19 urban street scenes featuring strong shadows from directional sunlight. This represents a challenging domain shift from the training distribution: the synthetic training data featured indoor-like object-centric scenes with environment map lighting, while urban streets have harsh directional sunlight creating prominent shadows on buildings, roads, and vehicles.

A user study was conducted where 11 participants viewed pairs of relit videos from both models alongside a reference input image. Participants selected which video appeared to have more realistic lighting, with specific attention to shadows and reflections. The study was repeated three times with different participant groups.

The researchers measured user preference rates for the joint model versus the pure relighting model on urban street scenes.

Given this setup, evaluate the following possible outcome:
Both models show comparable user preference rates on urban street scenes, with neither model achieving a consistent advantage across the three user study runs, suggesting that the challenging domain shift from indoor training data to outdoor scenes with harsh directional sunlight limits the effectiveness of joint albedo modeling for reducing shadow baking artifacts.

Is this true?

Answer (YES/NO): NO